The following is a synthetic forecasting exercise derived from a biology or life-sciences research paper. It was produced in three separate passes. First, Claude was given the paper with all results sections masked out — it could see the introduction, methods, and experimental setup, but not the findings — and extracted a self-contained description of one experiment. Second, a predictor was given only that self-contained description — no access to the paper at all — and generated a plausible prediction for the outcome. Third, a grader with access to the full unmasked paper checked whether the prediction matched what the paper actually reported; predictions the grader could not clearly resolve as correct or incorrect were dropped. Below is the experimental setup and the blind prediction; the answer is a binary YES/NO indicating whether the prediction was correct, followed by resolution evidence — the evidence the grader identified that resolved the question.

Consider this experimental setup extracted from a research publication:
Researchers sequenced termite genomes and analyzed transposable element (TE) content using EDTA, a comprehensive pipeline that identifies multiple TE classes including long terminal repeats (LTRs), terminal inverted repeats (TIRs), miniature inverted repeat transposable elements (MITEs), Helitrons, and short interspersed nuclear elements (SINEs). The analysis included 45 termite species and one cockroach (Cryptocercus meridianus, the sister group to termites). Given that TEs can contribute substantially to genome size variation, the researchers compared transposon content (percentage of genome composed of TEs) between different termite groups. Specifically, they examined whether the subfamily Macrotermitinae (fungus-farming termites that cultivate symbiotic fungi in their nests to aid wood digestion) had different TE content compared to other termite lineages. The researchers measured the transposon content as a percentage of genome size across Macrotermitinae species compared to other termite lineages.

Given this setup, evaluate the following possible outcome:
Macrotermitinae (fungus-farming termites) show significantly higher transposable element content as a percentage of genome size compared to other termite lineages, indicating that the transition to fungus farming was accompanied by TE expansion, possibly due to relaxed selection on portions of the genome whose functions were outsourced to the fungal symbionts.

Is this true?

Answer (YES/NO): NO